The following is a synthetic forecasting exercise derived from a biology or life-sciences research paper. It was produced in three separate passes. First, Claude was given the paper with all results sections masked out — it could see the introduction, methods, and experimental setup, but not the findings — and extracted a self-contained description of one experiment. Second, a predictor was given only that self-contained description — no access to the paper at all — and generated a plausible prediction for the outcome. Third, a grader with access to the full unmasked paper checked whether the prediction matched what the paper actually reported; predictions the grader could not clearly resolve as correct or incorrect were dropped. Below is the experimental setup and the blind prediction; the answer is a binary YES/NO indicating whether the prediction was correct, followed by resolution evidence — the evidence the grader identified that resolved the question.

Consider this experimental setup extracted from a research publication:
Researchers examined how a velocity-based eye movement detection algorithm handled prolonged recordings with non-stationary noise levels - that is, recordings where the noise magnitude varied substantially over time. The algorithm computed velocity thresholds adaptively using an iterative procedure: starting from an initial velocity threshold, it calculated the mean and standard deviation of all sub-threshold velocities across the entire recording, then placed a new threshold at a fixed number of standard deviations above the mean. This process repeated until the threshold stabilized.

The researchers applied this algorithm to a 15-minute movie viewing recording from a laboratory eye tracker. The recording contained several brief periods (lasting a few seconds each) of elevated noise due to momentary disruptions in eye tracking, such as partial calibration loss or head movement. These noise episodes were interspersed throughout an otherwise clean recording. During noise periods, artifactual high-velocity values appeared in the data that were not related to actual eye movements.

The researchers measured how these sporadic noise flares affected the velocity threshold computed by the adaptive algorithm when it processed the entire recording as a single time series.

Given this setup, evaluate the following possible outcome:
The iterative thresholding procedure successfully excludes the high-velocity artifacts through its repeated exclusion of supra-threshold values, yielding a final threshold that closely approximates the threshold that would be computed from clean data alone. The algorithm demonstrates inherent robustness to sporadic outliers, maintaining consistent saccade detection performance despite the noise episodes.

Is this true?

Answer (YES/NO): NO